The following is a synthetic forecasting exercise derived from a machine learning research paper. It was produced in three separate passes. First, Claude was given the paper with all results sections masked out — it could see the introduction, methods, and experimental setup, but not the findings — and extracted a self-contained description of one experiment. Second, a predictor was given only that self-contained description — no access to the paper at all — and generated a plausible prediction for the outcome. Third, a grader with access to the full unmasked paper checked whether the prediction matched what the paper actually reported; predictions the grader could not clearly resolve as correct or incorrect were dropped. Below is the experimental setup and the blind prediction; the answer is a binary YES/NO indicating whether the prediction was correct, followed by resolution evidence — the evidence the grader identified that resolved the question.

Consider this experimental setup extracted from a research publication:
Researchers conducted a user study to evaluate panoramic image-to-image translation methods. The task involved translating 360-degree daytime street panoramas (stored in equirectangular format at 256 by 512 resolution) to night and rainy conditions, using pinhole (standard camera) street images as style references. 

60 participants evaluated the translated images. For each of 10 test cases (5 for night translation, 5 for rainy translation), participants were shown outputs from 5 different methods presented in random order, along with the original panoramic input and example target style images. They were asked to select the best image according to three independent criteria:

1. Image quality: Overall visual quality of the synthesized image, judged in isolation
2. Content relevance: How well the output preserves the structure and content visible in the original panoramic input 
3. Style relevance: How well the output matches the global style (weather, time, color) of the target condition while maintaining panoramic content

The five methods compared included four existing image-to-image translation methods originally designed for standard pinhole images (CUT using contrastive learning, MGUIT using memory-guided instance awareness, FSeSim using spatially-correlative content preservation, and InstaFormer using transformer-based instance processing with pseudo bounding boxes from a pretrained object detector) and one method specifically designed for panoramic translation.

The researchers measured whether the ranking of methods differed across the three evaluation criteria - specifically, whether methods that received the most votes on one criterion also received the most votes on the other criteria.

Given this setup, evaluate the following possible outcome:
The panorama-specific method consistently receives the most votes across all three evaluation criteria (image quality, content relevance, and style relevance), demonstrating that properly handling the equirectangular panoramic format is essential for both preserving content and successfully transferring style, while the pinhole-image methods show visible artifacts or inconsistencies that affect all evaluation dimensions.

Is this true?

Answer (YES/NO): YES